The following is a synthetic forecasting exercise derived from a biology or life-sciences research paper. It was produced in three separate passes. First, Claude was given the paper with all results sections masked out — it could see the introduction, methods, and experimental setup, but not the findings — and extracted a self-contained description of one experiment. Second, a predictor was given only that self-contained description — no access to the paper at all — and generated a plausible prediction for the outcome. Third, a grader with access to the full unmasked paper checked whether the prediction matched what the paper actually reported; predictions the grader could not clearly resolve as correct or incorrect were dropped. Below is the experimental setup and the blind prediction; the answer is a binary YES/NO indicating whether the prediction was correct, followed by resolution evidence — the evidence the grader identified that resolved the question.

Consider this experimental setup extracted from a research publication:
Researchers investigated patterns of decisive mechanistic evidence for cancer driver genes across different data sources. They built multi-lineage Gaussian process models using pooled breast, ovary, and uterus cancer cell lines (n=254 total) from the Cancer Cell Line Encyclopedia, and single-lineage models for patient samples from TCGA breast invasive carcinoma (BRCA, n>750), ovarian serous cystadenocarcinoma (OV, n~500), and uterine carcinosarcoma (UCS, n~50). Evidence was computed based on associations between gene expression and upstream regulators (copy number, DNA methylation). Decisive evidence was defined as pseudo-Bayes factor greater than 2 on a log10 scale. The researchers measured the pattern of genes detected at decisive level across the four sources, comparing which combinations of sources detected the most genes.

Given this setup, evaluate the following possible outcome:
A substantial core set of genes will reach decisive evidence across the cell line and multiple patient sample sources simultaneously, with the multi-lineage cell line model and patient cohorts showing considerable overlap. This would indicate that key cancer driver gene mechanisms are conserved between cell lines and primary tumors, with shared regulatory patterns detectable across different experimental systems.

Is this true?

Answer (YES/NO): NO